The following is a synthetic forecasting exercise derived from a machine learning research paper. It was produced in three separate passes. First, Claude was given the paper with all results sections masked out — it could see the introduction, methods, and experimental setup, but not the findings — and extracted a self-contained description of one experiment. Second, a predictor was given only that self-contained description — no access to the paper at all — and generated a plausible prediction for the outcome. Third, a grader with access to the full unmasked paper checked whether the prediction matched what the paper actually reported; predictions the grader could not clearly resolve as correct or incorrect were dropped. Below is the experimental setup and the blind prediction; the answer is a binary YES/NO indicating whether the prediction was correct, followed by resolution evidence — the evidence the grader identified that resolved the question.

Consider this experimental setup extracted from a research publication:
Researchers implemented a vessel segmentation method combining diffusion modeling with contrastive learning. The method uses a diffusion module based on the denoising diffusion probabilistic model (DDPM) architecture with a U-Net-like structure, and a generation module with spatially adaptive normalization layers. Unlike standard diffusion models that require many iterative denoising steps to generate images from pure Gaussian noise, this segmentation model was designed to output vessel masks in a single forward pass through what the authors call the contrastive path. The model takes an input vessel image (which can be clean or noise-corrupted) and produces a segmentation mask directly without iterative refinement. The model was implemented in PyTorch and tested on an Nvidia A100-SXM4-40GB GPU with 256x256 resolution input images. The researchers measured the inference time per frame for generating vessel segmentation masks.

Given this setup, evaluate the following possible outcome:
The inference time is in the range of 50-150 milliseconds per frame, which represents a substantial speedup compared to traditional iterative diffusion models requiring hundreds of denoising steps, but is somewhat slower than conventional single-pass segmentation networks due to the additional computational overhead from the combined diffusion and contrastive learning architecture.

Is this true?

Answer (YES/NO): NO